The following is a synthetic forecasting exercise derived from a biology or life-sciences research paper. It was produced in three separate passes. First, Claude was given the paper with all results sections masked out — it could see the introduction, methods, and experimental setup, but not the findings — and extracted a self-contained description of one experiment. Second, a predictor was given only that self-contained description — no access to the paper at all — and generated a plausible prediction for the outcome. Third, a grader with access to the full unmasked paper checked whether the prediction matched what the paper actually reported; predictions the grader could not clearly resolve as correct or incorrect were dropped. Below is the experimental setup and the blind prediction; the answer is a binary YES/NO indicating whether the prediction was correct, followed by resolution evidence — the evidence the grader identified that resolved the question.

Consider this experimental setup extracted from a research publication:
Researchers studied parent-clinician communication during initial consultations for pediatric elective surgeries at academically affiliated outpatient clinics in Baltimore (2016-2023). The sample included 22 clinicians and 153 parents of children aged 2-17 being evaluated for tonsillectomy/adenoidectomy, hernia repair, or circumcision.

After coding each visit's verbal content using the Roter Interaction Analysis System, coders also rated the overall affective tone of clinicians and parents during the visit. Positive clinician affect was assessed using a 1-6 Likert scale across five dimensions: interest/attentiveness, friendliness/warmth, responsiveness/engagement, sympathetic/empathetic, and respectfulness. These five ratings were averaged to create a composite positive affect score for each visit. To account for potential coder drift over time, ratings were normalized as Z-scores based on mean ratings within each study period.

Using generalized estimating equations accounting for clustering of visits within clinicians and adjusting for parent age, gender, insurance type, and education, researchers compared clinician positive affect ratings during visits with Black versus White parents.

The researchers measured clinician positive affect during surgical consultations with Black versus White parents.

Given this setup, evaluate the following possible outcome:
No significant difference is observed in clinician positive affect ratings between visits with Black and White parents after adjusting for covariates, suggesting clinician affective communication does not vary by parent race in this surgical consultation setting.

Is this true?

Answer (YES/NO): YES